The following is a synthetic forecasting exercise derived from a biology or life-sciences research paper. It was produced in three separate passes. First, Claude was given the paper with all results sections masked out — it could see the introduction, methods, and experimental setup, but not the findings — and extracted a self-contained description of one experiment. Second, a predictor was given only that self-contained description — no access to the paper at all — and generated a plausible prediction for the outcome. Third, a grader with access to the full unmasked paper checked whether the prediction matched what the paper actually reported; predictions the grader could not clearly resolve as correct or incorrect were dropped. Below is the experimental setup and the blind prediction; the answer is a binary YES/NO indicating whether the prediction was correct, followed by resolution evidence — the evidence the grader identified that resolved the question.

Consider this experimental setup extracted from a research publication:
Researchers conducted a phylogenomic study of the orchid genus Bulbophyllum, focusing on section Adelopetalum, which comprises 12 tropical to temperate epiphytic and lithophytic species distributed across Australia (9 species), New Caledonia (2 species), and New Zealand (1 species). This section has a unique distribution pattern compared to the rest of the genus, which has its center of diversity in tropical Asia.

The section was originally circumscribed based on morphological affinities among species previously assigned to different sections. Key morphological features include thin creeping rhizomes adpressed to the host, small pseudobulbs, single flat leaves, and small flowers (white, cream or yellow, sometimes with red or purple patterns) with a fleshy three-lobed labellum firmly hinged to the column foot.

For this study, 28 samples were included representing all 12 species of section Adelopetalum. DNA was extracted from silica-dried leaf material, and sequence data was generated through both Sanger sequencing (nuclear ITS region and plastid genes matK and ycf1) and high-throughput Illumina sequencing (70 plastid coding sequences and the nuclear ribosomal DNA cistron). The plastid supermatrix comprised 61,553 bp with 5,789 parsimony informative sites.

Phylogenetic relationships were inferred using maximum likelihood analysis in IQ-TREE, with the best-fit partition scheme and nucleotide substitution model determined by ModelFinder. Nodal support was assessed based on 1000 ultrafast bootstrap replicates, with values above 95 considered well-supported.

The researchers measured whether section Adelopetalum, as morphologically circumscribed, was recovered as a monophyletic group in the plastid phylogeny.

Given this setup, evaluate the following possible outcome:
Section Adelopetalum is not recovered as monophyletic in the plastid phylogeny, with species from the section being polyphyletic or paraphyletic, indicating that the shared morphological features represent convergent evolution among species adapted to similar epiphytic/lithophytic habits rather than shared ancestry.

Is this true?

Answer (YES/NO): NO